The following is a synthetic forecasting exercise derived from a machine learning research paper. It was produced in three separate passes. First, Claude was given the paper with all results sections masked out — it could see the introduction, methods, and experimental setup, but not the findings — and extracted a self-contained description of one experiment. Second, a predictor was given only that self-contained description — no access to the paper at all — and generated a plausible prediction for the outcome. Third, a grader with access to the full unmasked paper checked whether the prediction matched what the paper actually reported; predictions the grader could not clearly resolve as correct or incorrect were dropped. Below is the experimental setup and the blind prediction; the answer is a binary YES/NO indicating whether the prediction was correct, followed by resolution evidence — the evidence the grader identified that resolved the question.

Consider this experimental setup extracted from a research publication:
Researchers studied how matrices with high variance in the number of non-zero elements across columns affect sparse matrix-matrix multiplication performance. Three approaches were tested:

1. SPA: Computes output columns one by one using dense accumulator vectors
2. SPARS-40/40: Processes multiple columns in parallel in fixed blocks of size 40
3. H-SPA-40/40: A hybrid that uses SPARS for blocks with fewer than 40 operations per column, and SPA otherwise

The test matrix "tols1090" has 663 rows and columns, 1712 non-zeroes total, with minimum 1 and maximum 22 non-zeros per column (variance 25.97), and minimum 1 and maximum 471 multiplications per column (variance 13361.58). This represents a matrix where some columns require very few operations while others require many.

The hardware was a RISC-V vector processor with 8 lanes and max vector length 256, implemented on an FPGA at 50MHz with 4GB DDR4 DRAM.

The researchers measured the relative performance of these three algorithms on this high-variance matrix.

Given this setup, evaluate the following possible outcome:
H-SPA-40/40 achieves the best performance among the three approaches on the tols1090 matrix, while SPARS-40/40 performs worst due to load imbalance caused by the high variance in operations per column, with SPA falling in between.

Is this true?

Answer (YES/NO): YES